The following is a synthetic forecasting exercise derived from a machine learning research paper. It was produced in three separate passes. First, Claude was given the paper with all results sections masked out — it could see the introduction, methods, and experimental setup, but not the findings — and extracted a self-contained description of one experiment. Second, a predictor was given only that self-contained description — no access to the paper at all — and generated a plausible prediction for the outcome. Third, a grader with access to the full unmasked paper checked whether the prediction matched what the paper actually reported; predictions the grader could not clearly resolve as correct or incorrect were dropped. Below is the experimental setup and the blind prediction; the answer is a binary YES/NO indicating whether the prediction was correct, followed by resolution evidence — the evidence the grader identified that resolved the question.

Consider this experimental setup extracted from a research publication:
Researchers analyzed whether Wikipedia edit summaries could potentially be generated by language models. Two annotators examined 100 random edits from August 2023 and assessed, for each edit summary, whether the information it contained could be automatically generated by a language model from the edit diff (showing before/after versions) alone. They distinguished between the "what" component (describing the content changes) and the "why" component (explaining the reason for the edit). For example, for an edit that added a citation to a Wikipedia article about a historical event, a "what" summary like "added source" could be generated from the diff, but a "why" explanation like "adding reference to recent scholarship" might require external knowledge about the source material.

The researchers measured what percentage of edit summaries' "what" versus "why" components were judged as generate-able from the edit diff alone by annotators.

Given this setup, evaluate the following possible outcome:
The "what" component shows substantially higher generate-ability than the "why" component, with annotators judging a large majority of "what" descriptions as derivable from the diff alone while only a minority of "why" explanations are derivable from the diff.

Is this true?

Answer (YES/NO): YES